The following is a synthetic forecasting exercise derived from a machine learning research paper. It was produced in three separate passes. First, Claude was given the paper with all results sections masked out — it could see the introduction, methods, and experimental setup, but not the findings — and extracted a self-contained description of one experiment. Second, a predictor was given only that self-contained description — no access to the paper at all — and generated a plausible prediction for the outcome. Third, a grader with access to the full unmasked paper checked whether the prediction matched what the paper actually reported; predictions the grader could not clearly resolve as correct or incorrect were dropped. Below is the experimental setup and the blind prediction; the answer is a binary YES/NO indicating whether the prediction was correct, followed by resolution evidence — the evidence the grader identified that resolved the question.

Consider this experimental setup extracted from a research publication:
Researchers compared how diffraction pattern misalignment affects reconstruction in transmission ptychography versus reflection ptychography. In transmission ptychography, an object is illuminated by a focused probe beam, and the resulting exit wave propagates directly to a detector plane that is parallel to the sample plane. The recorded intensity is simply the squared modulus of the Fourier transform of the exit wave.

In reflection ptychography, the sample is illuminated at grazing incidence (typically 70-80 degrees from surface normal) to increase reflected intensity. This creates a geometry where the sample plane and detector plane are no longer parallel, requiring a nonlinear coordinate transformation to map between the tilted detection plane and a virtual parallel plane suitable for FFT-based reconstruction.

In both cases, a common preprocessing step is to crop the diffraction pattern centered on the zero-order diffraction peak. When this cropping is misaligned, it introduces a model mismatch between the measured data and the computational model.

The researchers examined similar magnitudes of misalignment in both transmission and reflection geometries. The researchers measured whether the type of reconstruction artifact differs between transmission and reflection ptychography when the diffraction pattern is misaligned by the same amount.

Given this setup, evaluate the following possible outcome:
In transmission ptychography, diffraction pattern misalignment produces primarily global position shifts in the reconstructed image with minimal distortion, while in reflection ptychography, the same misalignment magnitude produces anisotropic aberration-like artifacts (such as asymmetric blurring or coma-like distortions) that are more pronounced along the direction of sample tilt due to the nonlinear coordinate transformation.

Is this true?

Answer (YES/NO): NO